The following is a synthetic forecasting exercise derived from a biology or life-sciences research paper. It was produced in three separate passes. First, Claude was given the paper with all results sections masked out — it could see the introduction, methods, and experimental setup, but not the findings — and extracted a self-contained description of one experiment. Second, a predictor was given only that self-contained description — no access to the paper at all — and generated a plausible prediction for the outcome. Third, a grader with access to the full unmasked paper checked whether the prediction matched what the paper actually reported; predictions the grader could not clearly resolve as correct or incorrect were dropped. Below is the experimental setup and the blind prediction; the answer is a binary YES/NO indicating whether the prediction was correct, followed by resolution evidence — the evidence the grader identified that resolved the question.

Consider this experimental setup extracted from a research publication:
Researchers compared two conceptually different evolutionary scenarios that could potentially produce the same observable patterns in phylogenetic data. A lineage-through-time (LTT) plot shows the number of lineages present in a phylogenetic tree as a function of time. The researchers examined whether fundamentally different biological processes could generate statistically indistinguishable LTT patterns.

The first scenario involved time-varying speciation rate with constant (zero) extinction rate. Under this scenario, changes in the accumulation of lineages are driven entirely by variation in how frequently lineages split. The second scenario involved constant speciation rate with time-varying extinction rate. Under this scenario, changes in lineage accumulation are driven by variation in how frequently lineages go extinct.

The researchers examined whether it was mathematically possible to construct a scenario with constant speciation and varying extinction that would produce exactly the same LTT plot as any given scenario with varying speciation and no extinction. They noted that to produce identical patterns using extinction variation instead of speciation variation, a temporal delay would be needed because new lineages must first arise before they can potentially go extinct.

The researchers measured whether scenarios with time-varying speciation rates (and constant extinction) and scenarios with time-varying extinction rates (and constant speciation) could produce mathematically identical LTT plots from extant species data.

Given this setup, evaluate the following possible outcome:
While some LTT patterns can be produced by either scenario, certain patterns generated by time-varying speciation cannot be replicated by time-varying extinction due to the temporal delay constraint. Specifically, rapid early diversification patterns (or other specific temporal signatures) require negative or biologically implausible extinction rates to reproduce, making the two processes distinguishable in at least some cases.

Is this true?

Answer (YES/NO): NO